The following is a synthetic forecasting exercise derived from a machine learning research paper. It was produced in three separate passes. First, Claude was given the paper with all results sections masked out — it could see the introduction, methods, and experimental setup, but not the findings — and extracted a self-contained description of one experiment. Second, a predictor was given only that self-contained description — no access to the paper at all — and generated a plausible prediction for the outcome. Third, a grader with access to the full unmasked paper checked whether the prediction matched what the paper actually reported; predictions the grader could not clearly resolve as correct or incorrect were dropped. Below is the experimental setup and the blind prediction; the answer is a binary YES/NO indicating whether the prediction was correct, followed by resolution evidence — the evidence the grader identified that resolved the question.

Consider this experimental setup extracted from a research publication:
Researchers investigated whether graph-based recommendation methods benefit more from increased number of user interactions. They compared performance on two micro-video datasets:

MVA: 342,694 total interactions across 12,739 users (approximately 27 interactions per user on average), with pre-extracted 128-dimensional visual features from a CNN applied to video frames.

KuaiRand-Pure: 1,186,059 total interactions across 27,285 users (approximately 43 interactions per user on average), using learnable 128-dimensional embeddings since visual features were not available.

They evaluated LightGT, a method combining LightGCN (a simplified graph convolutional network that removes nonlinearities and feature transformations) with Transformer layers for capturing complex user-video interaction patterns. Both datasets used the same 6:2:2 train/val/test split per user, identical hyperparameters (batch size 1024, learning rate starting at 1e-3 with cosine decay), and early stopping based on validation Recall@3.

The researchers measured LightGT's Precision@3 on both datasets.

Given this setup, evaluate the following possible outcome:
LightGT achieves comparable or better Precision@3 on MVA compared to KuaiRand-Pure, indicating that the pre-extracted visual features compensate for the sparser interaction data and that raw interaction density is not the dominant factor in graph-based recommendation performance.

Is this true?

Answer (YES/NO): YES